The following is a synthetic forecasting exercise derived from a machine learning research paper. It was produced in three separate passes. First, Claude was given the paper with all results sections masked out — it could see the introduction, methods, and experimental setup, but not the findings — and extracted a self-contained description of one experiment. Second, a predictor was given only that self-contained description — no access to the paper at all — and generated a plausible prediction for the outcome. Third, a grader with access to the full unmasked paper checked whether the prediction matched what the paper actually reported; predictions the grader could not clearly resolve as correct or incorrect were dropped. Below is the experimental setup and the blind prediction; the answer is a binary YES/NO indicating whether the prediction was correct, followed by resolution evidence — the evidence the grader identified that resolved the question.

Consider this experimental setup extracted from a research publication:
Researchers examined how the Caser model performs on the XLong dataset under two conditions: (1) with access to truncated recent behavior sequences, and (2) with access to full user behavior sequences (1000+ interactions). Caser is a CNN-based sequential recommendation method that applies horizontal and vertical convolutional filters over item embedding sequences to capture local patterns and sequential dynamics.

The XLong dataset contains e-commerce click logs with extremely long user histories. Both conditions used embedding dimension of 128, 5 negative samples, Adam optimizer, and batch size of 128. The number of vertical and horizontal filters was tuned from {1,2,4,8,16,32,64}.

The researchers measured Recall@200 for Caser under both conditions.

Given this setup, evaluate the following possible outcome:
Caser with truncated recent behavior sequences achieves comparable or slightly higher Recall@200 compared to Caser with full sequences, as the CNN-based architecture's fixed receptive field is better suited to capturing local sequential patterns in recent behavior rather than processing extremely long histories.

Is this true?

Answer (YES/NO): NO